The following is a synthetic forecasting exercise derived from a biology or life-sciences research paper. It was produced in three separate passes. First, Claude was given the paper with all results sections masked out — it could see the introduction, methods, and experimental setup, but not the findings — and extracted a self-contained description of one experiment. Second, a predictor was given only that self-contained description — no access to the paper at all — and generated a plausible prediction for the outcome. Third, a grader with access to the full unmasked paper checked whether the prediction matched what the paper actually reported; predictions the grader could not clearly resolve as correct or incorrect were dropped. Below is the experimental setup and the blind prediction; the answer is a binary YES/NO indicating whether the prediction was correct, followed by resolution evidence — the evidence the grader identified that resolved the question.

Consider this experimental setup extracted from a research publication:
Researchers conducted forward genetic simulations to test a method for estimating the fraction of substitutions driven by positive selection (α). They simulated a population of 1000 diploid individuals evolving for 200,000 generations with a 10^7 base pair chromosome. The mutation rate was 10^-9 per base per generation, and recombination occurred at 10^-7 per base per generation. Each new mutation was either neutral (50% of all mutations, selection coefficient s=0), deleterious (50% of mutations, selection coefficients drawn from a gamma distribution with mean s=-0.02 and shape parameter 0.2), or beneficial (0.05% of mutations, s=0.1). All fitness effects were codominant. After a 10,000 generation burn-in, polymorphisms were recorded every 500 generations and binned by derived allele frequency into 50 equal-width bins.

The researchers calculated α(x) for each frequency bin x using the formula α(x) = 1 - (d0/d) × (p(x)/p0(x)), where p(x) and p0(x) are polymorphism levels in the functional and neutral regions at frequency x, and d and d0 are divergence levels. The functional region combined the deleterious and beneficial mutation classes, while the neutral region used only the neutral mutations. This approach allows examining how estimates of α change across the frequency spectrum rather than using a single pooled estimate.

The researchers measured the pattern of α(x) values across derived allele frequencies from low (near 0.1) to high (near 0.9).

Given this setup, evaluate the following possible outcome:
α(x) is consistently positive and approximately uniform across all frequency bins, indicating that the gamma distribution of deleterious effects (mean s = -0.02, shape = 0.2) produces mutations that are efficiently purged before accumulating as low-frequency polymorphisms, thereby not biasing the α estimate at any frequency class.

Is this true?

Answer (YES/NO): NO